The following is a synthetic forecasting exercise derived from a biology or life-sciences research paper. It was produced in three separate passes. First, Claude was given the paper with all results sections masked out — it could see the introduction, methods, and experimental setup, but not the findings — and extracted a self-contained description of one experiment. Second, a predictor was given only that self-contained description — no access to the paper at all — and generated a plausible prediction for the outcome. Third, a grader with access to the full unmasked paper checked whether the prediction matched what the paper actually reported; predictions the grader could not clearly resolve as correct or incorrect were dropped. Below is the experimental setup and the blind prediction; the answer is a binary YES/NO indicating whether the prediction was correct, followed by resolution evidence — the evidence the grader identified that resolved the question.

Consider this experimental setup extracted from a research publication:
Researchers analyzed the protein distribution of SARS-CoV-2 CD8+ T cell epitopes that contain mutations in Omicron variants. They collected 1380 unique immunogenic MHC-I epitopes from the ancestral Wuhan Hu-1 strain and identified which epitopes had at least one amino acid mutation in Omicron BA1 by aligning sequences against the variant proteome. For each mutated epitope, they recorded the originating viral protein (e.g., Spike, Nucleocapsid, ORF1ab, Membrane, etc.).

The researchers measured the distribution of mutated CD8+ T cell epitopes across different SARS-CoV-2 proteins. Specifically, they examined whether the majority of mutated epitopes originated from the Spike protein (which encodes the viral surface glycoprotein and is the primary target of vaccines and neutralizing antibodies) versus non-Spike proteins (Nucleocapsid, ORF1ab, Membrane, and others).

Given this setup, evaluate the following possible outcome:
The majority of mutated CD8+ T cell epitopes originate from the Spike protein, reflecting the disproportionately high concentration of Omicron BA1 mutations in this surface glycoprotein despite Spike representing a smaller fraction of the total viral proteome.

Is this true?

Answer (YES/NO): YES